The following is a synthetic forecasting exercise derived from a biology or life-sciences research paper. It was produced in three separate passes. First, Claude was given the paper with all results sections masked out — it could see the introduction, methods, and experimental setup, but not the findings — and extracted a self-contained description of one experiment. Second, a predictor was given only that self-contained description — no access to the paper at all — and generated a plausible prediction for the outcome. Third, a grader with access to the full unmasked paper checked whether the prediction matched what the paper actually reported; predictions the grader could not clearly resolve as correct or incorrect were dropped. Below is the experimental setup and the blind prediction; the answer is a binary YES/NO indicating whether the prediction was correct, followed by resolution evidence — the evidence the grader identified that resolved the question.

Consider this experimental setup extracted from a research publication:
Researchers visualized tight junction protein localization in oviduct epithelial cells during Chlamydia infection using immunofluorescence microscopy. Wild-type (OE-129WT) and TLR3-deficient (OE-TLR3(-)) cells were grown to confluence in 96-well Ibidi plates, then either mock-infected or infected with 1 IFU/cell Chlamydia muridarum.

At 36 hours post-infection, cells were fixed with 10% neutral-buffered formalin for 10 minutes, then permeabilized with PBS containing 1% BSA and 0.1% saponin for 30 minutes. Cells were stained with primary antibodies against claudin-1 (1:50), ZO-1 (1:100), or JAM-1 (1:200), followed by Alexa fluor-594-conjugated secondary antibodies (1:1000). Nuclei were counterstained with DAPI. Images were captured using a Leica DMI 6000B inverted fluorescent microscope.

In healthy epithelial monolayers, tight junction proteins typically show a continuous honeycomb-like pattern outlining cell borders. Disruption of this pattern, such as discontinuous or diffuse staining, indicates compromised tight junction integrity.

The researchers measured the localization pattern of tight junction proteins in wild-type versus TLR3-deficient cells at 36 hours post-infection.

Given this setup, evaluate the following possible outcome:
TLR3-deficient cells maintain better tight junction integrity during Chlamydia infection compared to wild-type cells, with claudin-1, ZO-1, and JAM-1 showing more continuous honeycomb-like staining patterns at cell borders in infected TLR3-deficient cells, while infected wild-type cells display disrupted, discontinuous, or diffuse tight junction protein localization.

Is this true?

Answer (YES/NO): NO